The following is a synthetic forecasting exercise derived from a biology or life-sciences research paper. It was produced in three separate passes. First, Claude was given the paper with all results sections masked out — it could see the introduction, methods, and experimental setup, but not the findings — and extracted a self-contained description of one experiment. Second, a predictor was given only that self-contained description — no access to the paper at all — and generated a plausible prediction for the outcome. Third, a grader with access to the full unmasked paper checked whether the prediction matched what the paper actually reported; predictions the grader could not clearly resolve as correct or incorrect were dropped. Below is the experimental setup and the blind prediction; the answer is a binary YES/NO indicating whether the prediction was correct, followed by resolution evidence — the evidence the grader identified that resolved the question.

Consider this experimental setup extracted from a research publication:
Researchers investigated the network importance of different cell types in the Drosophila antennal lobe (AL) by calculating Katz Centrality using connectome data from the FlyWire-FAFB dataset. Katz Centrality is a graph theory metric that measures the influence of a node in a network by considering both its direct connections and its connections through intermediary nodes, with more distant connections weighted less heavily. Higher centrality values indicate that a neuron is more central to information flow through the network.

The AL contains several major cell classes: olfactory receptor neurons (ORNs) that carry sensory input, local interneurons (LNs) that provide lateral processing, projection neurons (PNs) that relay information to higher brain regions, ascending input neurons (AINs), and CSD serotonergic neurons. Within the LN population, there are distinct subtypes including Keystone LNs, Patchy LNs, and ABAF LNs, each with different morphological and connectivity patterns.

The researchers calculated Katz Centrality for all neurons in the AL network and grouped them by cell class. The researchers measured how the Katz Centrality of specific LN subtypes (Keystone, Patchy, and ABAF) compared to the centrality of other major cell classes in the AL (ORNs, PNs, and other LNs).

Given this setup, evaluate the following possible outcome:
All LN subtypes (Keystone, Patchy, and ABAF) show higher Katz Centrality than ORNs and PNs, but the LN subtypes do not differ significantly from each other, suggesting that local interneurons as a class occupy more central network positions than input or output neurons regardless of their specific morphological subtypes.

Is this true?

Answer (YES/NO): NO